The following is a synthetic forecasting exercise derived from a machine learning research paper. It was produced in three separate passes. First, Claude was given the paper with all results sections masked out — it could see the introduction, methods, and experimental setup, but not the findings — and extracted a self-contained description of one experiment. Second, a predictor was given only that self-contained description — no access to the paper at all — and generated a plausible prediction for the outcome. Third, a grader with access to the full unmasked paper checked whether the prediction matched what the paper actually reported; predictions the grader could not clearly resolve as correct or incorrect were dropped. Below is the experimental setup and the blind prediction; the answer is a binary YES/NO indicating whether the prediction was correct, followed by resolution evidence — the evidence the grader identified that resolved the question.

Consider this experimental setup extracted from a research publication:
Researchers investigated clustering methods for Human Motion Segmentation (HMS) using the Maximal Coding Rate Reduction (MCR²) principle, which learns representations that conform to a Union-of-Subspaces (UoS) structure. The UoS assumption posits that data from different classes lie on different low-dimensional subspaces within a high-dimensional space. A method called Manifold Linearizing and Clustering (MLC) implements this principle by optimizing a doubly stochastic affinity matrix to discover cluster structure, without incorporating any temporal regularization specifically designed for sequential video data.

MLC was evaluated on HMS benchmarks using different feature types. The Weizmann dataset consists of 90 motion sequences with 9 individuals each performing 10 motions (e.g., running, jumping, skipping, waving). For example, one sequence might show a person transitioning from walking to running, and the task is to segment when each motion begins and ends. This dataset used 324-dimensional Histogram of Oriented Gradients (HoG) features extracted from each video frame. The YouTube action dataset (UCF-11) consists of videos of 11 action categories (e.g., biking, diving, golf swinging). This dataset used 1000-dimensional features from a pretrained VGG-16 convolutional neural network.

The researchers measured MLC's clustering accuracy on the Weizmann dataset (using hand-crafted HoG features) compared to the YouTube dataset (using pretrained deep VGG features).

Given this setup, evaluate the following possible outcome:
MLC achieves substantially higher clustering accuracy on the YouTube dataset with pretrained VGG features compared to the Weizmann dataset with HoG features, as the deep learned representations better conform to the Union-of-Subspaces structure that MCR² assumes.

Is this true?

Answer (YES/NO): YES